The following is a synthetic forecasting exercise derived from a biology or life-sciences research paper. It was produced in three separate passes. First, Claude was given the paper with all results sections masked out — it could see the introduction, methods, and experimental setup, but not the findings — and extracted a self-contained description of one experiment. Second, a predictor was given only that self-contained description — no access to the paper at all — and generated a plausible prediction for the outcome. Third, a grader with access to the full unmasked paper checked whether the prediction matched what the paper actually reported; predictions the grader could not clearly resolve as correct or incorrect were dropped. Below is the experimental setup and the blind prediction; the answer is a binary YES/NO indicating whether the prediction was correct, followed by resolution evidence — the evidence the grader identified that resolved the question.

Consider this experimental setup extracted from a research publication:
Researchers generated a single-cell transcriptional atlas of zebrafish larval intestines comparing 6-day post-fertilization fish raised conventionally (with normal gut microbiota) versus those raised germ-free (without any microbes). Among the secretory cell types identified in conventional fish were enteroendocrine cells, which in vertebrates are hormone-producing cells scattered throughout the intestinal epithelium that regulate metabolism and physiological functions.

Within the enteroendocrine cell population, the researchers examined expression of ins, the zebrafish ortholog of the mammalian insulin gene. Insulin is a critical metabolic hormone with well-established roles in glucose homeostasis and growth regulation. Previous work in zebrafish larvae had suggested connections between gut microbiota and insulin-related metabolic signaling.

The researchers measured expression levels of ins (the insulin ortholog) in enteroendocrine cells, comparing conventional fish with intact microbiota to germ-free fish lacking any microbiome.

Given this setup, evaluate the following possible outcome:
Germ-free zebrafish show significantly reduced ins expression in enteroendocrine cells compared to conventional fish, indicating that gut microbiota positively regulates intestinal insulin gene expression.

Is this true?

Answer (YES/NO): YES